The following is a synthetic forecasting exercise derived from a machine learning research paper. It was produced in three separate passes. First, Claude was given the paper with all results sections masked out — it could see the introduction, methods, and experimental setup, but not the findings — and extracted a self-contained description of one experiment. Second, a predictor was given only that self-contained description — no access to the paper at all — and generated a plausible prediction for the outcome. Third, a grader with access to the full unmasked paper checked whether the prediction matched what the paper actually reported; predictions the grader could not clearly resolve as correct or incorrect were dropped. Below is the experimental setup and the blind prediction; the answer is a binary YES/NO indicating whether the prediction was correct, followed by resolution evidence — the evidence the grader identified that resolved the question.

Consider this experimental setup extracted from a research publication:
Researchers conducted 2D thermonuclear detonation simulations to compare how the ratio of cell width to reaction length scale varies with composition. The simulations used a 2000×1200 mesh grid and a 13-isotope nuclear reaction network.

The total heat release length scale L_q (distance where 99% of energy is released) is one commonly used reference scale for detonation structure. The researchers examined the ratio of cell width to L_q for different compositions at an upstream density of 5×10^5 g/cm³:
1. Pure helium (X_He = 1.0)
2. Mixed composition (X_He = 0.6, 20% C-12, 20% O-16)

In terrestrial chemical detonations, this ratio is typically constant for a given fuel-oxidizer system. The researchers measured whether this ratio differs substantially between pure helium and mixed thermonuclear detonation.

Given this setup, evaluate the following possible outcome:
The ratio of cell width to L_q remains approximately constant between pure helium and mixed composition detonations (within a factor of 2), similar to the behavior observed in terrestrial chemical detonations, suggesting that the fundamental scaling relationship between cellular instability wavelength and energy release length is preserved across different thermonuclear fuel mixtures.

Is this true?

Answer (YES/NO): YES